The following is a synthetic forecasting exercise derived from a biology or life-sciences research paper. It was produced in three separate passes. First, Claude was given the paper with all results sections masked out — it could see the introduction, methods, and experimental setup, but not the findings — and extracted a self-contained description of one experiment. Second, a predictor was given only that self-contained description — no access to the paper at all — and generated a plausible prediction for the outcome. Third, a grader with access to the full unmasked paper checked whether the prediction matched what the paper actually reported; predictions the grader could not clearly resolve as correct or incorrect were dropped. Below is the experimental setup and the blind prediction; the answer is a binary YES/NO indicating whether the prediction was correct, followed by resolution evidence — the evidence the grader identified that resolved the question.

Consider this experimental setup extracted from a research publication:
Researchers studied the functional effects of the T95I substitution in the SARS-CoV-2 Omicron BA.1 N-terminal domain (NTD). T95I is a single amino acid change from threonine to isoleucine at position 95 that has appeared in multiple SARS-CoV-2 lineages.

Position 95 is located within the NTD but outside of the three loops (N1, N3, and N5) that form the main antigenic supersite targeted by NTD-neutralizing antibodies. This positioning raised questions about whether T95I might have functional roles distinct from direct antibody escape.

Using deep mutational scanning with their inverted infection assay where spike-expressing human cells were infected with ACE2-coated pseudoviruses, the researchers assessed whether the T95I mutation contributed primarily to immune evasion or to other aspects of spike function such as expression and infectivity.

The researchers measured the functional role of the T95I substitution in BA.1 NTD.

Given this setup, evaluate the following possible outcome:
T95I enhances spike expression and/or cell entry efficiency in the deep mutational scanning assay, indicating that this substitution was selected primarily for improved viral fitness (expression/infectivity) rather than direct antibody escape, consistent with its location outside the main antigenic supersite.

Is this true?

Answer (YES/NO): YES